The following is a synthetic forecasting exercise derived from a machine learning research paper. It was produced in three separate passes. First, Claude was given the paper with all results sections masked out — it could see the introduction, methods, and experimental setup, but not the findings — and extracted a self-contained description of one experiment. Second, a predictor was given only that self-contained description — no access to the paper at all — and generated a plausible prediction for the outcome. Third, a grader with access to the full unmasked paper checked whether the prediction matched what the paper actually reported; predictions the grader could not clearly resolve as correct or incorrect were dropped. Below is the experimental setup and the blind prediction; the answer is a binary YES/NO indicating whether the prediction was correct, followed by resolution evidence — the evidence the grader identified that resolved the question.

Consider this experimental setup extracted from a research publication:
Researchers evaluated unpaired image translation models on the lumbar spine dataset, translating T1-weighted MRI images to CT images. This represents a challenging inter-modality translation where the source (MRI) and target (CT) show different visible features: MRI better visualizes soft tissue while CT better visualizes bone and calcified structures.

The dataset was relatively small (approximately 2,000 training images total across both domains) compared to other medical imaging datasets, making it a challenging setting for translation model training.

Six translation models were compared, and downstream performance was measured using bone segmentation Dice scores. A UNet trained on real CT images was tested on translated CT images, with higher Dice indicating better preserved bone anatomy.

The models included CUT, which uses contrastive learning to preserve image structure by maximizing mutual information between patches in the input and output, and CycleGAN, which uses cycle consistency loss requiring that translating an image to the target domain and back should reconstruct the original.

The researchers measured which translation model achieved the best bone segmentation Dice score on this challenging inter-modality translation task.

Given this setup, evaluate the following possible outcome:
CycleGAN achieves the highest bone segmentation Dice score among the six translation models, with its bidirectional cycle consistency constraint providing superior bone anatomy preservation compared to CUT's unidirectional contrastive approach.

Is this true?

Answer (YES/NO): NO